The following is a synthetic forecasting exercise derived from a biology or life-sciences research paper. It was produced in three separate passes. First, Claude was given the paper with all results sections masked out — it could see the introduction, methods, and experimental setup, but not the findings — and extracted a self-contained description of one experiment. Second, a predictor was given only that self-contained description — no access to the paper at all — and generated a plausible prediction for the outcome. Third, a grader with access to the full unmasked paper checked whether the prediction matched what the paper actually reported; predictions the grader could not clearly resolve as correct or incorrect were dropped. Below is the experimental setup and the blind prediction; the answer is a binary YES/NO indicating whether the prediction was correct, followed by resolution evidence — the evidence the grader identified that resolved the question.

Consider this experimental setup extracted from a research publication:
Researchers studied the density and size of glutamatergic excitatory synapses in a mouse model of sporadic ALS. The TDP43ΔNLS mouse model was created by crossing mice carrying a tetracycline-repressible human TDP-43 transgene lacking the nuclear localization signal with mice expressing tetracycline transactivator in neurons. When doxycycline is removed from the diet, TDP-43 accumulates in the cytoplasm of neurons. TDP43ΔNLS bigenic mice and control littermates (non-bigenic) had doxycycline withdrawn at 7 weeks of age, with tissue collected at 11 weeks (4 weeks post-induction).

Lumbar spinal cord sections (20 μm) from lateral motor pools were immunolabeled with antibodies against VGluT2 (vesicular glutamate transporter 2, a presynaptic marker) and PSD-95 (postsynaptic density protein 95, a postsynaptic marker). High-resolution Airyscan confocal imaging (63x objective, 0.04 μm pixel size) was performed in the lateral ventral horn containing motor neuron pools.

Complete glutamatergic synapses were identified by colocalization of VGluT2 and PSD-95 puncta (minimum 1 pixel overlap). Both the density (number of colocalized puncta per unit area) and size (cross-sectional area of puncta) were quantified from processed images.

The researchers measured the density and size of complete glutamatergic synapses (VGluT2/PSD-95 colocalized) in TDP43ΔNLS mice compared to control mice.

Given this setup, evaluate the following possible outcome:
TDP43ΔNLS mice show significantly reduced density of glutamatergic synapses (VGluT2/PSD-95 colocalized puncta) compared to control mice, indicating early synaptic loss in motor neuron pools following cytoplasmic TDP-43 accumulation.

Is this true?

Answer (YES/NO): NO